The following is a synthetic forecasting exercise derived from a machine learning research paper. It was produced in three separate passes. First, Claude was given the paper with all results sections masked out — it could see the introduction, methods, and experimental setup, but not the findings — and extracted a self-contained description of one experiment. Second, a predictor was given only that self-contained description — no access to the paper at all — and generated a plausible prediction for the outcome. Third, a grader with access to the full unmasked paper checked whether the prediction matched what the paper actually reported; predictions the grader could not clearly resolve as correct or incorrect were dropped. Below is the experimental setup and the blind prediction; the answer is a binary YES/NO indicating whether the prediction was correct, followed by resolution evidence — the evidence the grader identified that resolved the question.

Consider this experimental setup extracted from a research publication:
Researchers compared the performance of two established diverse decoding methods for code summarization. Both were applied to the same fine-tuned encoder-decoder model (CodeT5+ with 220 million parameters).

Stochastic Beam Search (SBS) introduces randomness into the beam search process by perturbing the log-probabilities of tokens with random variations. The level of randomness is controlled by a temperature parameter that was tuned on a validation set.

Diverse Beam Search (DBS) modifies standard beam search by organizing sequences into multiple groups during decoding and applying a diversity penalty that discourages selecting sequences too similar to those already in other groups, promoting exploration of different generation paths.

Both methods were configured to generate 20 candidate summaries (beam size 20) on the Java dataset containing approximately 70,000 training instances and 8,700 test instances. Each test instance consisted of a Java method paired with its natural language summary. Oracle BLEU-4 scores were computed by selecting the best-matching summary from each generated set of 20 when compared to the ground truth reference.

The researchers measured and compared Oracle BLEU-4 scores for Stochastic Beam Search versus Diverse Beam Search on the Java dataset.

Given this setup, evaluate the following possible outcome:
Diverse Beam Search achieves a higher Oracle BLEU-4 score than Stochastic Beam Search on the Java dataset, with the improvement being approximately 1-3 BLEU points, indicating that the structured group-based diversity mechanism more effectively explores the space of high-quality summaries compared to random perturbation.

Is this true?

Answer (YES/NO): YES